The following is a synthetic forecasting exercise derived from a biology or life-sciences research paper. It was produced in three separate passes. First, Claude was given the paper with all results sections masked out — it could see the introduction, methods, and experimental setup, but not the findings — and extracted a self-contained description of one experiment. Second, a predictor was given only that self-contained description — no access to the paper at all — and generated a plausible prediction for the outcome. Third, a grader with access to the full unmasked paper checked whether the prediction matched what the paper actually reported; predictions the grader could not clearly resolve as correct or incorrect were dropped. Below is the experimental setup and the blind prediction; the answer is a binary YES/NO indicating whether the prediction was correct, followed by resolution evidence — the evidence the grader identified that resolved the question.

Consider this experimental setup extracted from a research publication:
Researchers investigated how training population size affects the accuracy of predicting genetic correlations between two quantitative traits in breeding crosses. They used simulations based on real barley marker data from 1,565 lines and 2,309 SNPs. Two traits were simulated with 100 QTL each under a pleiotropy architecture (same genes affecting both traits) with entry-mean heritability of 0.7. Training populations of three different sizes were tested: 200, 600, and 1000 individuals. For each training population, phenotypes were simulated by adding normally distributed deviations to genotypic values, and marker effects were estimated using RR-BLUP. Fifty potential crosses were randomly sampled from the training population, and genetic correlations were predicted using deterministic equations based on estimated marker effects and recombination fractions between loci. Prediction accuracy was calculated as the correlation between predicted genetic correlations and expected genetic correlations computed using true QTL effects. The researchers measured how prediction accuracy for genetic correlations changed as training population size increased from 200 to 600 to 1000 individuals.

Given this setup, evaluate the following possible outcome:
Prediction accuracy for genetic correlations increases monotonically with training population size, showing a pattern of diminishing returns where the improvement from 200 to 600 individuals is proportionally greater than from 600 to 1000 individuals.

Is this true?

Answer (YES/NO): NO